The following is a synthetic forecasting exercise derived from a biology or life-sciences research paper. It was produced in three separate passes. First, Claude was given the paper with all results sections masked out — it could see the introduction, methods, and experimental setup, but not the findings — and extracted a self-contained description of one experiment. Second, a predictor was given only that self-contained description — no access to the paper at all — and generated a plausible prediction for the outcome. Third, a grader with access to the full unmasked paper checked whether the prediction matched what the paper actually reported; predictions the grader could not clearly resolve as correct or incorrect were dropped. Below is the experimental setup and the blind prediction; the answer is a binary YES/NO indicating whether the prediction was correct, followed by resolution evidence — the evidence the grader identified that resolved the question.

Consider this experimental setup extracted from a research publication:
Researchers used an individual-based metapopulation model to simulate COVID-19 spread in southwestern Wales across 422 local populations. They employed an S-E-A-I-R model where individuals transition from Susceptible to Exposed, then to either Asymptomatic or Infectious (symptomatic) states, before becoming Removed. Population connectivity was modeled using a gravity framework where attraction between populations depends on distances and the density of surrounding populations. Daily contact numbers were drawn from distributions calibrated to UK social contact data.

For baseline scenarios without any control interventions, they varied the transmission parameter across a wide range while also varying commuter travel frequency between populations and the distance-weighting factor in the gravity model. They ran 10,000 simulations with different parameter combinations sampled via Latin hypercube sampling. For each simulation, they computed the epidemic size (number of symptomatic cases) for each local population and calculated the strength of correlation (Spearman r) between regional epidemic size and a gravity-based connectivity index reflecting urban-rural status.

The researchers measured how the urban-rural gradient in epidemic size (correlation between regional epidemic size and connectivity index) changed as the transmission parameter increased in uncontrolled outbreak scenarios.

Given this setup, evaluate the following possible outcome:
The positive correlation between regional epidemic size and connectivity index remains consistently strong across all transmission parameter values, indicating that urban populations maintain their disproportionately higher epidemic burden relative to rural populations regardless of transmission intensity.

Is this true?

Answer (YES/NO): NO